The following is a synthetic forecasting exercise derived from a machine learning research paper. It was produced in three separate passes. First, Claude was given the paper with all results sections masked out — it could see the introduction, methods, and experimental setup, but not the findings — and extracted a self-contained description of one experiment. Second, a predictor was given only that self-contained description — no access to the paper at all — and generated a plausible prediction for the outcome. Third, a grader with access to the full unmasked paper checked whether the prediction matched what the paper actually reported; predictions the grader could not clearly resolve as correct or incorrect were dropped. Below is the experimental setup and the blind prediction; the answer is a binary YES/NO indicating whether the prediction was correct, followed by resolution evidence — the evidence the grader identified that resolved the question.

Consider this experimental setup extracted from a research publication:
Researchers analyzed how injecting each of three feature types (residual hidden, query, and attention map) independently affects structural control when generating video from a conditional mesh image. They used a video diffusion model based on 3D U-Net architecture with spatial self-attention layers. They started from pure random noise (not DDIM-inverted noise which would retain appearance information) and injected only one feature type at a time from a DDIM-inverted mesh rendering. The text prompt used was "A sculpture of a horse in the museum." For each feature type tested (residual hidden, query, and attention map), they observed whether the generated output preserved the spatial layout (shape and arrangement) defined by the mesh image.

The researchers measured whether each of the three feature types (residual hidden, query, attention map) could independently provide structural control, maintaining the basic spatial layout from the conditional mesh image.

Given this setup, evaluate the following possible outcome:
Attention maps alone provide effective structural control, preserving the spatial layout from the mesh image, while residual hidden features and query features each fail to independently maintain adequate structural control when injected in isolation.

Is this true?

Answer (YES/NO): NO